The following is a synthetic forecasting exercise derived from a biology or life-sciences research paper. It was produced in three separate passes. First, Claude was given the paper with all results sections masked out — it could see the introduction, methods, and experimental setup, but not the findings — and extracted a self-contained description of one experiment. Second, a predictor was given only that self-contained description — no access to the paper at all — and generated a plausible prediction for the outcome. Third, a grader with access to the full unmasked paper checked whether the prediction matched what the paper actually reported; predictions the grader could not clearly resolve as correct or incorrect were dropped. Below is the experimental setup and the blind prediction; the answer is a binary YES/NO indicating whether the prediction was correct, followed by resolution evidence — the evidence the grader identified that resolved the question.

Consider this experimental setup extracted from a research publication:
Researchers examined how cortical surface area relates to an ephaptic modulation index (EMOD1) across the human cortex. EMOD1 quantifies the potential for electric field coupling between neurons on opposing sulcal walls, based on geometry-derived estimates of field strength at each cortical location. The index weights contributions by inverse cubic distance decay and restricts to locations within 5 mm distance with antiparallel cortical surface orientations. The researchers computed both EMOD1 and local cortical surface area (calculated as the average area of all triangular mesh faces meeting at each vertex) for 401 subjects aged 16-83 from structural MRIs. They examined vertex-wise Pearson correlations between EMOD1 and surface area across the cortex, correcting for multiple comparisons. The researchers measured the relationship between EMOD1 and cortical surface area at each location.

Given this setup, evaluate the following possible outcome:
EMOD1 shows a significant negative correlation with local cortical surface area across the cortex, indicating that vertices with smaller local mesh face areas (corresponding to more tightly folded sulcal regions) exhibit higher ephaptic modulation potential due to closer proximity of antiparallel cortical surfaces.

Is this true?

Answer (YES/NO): NO